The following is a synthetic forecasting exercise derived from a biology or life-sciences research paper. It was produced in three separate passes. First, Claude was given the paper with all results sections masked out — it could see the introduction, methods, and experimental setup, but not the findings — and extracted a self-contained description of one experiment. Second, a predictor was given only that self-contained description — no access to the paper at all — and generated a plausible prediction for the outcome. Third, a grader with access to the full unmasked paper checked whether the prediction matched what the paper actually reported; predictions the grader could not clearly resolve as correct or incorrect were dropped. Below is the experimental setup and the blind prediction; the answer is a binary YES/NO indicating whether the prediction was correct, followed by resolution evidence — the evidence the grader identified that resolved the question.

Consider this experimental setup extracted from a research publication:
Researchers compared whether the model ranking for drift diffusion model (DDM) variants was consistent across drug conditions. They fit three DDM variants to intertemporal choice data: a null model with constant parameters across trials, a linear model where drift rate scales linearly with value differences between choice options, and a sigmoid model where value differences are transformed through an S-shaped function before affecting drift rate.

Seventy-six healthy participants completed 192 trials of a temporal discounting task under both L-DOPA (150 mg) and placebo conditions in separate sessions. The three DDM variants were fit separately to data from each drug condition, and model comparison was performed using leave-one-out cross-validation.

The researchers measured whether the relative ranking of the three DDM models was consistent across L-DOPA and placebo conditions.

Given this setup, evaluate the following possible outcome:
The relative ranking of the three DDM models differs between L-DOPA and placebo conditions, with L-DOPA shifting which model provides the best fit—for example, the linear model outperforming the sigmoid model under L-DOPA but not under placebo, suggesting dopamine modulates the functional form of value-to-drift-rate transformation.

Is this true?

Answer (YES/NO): NO